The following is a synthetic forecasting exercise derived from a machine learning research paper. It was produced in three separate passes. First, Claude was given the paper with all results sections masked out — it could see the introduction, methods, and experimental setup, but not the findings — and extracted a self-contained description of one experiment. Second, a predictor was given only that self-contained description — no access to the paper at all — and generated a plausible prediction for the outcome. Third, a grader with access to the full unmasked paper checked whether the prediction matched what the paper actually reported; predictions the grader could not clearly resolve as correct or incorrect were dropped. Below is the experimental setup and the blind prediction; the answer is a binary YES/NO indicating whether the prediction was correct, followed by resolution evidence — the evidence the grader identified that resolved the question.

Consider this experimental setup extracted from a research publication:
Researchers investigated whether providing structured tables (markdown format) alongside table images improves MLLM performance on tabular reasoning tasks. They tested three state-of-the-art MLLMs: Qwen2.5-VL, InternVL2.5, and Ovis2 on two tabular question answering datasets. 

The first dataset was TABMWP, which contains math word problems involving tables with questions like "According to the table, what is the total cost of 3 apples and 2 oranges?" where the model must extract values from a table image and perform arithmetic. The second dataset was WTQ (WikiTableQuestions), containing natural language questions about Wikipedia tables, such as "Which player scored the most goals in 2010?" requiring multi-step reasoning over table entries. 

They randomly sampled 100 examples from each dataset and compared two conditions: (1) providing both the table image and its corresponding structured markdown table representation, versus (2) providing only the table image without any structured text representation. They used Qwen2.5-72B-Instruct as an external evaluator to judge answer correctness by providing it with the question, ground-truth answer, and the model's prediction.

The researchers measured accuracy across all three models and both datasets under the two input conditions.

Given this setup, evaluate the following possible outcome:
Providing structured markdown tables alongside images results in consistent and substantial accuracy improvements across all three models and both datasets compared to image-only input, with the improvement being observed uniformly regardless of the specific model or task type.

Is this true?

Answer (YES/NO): YES